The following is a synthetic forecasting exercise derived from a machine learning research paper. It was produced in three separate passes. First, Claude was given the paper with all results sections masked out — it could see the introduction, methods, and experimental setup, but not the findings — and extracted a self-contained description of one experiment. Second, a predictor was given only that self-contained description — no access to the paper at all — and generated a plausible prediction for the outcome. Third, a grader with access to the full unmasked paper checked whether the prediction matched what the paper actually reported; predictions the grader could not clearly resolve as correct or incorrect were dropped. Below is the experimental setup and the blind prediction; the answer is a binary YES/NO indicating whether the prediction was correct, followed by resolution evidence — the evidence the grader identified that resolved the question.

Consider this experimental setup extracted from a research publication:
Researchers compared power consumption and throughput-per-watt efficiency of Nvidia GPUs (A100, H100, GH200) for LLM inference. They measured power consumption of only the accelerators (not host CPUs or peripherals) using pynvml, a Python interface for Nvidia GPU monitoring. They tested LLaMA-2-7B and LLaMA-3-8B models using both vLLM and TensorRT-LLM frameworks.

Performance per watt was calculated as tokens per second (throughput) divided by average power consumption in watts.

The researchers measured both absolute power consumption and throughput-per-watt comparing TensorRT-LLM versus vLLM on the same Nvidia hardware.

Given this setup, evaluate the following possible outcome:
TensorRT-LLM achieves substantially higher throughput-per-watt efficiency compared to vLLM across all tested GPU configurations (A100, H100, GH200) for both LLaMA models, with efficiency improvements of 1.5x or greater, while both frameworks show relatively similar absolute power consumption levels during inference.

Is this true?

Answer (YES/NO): NO